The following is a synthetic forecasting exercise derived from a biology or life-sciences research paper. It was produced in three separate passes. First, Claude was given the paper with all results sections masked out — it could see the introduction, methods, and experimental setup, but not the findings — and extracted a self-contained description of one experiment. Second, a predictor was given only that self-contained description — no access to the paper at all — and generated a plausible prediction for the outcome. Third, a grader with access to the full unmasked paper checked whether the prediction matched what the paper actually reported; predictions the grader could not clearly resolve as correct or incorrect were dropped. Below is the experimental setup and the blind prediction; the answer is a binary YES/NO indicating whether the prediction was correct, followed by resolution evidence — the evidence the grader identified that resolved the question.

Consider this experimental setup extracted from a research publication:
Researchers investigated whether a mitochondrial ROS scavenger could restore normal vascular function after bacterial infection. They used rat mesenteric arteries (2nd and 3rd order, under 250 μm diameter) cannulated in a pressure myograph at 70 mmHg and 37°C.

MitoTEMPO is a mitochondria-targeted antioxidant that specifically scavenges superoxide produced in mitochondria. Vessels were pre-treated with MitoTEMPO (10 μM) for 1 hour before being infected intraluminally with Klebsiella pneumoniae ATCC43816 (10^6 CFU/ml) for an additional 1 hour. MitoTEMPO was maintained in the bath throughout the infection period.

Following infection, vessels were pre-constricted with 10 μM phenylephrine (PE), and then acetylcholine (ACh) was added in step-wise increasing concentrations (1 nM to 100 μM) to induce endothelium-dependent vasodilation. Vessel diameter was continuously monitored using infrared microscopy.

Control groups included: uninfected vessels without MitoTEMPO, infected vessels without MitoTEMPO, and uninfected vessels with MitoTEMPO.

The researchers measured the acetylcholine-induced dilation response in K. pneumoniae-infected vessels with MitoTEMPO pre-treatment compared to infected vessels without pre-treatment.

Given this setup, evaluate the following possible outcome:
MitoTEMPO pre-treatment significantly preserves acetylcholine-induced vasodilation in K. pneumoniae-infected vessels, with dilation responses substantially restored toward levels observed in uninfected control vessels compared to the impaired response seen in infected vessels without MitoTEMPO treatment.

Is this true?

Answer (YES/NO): YES